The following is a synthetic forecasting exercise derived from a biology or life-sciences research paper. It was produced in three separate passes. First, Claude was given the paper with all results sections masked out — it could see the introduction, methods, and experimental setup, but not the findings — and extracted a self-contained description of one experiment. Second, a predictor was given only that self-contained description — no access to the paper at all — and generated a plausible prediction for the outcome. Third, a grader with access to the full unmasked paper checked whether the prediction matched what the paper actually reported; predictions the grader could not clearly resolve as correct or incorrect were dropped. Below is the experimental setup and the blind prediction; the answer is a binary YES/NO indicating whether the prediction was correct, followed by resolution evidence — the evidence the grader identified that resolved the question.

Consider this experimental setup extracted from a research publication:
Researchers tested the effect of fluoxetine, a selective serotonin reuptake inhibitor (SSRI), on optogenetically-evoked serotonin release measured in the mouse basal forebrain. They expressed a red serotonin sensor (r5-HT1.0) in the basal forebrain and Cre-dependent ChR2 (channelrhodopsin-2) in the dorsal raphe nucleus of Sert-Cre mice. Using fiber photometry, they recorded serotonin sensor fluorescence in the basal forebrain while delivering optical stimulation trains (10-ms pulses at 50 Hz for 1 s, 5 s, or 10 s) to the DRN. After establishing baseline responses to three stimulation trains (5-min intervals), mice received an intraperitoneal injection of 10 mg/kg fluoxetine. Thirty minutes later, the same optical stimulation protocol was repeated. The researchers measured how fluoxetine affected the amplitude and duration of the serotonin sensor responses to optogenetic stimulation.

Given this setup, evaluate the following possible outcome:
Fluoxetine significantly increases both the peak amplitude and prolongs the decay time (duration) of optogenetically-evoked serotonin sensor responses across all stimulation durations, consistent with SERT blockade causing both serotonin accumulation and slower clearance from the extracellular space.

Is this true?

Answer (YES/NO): YES